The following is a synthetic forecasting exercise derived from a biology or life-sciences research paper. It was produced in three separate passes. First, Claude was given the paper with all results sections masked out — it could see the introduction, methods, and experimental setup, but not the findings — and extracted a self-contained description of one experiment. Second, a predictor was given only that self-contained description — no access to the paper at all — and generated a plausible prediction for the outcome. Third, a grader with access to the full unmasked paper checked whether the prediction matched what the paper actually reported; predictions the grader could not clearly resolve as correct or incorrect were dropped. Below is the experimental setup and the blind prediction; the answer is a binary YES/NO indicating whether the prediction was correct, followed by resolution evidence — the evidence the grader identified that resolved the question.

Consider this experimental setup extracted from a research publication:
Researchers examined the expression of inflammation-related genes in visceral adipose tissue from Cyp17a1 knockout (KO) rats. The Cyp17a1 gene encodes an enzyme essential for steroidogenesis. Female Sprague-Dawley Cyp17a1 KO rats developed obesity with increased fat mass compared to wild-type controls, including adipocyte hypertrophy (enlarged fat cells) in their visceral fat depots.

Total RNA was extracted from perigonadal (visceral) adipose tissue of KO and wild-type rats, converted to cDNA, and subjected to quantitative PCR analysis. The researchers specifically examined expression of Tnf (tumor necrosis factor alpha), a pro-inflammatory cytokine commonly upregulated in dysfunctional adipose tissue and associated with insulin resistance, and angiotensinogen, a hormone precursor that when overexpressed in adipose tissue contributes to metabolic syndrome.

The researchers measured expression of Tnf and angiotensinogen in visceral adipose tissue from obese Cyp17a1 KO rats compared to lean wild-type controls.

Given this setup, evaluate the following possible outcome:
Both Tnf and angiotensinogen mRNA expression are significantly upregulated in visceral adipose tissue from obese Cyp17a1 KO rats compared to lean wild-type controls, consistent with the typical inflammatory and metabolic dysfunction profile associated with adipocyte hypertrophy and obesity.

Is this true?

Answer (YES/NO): NO